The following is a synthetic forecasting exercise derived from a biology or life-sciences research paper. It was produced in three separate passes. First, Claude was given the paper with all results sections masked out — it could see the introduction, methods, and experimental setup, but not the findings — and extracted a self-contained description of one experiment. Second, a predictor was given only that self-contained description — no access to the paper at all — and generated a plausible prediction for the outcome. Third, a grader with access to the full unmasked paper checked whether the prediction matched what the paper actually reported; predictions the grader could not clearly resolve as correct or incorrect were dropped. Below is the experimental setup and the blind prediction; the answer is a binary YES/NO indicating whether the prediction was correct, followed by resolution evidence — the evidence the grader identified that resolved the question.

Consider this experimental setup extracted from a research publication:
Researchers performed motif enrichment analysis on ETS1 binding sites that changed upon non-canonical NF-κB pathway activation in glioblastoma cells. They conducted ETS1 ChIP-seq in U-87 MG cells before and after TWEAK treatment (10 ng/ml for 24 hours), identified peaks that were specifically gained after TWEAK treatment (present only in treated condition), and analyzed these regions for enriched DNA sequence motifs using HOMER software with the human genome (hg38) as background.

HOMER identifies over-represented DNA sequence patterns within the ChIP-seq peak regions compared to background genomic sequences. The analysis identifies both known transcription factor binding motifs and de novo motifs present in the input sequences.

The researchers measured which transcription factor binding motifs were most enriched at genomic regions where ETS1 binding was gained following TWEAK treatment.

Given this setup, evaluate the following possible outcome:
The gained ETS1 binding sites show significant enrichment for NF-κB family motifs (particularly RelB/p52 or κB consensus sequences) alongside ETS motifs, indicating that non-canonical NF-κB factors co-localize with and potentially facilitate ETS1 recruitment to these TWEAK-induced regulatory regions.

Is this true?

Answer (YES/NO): NO